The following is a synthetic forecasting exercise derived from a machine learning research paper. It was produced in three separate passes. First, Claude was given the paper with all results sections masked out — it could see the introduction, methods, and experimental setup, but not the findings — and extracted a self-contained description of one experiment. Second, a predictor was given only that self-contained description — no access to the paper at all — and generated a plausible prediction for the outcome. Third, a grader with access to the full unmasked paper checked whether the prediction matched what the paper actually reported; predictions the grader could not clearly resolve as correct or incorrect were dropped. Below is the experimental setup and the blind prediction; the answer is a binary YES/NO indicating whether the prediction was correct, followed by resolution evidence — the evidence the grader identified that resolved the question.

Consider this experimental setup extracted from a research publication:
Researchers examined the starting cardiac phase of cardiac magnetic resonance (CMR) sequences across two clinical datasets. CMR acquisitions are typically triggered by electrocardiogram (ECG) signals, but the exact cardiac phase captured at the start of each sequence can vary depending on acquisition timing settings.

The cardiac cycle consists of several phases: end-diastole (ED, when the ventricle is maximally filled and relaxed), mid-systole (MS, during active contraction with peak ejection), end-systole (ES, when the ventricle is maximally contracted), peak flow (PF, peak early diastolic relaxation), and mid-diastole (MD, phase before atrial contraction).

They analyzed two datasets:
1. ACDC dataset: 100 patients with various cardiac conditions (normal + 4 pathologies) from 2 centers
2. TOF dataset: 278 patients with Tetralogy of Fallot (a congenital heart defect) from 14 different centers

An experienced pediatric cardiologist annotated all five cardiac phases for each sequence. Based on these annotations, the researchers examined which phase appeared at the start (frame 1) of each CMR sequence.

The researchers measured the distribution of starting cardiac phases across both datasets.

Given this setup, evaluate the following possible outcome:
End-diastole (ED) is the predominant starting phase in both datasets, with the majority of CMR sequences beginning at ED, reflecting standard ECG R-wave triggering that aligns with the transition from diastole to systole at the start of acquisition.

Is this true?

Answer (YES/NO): NO